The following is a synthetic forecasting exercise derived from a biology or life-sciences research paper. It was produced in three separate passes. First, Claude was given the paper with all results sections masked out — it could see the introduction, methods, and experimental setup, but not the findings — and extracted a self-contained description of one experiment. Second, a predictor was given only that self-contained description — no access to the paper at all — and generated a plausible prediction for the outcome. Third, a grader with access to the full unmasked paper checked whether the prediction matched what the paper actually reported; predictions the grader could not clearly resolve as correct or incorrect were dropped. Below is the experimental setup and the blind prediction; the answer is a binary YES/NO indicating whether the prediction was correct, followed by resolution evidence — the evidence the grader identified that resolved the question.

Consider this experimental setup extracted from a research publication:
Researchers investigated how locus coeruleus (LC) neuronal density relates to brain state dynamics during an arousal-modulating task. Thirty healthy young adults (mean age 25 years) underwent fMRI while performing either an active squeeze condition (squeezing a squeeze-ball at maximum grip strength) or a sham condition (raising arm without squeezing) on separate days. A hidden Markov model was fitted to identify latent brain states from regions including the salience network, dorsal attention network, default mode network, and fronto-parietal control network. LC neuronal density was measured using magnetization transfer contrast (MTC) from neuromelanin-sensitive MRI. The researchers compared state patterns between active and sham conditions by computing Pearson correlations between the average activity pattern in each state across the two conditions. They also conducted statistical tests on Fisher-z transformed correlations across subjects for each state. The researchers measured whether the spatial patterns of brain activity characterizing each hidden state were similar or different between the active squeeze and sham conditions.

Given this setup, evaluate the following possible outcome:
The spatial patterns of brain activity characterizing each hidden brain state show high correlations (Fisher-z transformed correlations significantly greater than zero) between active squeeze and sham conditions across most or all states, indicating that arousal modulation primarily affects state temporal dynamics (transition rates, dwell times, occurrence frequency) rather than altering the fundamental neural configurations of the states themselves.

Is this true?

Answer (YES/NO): NO